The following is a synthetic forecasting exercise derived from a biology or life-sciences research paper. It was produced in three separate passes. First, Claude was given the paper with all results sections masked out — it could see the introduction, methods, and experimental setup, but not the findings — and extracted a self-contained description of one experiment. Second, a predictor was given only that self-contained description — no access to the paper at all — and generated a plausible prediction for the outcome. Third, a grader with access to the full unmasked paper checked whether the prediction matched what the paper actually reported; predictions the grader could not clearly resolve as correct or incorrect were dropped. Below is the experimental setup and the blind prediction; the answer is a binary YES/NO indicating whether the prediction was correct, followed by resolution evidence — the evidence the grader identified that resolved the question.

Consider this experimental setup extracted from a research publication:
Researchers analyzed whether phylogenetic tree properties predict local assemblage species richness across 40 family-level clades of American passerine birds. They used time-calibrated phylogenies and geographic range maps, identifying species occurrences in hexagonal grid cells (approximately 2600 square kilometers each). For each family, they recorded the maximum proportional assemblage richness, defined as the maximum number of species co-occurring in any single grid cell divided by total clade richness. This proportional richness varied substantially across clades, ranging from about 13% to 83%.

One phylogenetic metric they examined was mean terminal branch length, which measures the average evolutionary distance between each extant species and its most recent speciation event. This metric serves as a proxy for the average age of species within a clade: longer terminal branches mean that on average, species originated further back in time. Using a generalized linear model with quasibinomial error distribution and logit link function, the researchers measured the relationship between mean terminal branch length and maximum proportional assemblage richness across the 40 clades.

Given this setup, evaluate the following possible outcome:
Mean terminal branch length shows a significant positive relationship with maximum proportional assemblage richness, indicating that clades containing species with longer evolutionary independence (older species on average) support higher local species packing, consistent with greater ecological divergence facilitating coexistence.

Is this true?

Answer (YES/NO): NO